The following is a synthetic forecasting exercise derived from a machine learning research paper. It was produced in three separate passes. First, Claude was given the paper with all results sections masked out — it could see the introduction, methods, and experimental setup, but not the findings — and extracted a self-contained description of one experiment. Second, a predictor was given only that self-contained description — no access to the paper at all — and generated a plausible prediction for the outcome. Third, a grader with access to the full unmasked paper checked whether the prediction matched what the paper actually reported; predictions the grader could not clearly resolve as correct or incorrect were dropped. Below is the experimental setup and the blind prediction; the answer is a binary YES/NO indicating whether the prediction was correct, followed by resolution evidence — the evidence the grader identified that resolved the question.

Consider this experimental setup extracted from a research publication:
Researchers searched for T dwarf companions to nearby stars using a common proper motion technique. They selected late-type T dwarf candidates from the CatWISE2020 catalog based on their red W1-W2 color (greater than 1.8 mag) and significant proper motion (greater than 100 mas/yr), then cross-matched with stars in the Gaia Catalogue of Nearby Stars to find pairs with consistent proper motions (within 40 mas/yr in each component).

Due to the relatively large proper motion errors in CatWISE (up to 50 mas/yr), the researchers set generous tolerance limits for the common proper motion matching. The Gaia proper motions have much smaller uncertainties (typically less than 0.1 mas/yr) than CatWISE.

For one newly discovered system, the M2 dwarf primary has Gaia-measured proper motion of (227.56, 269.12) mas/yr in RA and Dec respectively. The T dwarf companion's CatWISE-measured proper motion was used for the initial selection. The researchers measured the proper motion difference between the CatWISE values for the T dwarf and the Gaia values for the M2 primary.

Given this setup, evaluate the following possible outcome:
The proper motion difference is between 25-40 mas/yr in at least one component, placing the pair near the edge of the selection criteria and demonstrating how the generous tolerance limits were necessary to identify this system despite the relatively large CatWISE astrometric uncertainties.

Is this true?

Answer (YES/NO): NO